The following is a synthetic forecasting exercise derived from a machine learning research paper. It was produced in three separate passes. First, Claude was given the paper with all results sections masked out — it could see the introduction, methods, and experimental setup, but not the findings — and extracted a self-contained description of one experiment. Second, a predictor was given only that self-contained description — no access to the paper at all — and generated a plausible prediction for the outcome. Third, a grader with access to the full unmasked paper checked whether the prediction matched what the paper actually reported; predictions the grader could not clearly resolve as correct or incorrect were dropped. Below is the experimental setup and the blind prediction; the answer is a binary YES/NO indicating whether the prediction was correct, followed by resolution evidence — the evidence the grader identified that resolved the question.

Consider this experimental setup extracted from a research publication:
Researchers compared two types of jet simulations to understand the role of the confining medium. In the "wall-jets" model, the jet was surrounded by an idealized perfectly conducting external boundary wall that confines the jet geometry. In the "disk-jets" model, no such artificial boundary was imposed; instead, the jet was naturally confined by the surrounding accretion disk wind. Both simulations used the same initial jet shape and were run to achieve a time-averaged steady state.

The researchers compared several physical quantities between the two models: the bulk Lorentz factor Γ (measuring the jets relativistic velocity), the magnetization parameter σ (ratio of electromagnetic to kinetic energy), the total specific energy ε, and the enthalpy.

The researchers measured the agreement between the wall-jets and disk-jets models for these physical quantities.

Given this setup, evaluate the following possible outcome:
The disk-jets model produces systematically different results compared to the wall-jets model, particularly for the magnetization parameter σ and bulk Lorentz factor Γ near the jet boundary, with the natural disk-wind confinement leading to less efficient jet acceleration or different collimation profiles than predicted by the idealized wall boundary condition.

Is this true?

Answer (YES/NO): NO